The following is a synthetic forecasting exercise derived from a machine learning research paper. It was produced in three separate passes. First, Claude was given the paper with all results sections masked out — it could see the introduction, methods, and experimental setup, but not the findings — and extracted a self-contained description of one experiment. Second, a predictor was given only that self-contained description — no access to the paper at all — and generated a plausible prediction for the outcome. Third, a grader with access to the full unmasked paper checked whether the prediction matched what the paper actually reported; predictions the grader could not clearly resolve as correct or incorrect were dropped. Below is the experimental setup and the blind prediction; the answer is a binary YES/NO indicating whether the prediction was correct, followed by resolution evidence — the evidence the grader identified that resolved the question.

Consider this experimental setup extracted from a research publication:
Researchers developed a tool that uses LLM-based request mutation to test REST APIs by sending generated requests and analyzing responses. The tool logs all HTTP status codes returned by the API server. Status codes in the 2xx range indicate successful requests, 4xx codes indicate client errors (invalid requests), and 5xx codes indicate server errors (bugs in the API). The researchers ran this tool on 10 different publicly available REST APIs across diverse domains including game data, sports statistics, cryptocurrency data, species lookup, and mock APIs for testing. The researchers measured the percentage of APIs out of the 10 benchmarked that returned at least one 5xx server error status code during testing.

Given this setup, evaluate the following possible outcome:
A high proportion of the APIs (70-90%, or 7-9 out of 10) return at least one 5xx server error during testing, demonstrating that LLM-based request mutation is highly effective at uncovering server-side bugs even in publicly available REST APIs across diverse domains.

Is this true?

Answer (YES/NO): NO